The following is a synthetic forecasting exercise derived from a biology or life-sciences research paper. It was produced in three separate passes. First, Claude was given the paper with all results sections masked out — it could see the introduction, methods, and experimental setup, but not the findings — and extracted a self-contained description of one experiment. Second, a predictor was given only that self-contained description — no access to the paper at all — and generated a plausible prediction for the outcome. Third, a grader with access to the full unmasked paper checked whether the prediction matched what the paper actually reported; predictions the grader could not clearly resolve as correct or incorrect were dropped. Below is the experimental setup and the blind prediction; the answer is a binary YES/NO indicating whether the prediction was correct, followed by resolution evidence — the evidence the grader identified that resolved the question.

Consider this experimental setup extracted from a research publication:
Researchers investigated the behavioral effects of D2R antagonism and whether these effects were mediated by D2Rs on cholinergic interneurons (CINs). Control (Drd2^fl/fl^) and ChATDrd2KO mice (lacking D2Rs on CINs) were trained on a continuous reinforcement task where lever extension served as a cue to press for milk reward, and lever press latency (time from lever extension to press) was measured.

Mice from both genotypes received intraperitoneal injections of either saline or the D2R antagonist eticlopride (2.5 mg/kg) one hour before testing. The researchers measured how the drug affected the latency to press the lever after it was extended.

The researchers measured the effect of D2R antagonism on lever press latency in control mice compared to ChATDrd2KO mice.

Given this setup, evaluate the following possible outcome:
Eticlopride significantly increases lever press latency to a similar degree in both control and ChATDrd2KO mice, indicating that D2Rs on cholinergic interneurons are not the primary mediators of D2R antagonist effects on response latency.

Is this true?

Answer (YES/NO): NO